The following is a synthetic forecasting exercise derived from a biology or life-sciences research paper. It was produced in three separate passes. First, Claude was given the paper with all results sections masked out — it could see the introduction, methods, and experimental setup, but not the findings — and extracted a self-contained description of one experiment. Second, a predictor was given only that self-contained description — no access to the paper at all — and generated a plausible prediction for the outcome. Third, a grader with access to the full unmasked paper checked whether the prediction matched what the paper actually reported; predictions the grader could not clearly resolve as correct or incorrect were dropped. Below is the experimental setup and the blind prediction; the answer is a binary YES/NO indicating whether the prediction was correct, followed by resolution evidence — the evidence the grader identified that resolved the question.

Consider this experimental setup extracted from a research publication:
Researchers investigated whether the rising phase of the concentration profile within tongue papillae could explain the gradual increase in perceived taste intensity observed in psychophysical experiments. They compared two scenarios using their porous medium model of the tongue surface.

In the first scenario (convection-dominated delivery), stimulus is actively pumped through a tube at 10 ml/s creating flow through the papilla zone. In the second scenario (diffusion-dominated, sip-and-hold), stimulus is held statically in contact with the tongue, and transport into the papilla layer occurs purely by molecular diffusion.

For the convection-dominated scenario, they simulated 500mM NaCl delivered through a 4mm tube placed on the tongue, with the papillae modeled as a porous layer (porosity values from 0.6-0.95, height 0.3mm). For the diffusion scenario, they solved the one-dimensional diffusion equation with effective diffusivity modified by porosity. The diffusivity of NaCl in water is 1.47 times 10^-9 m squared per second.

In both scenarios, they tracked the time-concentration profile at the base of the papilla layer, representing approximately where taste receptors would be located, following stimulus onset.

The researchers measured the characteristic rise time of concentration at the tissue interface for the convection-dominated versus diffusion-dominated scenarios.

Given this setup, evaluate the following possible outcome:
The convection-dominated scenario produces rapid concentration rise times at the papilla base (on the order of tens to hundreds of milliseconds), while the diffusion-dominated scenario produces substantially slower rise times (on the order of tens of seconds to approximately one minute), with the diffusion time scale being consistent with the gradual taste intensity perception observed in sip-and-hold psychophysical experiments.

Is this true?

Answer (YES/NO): NO